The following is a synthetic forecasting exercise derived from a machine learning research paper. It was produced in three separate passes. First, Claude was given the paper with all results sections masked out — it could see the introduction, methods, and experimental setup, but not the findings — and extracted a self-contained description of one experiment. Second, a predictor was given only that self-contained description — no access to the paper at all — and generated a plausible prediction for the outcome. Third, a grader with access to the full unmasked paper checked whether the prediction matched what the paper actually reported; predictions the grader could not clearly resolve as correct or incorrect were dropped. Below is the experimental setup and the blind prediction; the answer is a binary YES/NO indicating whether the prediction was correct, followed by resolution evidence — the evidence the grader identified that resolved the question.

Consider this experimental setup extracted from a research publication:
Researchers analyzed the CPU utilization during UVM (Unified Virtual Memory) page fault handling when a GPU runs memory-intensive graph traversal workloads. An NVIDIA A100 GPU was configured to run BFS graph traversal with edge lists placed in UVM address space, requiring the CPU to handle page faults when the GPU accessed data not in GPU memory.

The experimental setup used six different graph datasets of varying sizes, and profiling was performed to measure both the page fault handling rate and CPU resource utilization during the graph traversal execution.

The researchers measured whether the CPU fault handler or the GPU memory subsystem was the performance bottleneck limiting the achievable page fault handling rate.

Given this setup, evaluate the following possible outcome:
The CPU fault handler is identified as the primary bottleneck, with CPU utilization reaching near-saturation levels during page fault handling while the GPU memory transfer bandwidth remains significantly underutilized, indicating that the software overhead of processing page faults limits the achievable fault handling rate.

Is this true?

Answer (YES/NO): YES